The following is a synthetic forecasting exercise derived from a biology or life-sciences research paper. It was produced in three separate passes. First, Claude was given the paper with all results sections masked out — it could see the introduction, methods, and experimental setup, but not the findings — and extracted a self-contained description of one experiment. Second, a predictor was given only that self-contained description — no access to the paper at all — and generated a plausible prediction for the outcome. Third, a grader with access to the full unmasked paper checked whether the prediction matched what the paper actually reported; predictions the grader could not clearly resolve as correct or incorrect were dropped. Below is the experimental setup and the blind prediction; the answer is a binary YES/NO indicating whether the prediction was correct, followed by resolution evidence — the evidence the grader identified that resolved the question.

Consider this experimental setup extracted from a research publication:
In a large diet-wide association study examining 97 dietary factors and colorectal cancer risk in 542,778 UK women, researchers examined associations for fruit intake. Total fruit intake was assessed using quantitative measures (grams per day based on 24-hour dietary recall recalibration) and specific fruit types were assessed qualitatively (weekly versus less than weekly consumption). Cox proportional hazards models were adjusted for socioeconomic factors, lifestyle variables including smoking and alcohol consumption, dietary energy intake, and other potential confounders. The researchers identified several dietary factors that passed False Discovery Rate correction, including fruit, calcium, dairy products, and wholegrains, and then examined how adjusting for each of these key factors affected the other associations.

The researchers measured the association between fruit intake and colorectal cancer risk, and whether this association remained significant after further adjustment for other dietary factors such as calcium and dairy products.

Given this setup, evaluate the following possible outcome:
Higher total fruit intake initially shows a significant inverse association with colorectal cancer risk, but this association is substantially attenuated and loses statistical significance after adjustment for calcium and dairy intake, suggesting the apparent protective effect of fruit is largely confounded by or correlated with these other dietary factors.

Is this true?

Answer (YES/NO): NO